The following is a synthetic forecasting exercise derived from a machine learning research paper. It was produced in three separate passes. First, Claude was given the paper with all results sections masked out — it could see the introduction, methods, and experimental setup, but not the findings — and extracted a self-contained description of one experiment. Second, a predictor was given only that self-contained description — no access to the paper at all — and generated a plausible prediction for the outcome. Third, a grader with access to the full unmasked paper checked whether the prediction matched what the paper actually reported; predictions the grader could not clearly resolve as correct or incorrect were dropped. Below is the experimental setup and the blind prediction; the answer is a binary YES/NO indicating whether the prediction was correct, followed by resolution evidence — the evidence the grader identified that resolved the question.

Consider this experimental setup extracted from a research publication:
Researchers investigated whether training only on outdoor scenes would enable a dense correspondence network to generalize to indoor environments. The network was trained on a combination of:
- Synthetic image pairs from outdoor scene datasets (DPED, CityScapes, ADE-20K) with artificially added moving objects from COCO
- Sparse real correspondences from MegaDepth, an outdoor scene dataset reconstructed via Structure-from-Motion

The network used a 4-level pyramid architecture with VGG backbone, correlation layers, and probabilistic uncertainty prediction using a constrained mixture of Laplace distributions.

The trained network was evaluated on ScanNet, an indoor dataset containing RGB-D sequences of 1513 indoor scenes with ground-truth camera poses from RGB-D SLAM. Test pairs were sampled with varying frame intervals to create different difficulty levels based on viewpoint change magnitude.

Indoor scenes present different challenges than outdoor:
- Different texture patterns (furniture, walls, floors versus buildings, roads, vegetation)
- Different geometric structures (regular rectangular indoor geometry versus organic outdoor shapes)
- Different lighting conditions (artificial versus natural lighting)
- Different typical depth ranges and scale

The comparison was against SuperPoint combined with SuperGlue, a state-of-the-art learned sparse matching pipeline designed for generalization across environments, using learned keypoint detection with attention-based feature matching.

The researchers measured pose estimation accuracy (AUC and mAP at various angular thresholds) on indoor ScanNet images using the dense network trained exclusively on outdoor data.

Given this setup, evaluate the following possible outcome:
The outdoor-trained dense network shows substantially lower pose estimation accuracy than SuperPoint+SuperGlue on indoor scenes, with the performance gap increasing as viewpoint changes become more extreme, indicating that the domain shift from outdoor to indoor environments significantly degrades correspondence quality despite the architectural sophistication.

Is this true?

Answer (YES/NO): NO